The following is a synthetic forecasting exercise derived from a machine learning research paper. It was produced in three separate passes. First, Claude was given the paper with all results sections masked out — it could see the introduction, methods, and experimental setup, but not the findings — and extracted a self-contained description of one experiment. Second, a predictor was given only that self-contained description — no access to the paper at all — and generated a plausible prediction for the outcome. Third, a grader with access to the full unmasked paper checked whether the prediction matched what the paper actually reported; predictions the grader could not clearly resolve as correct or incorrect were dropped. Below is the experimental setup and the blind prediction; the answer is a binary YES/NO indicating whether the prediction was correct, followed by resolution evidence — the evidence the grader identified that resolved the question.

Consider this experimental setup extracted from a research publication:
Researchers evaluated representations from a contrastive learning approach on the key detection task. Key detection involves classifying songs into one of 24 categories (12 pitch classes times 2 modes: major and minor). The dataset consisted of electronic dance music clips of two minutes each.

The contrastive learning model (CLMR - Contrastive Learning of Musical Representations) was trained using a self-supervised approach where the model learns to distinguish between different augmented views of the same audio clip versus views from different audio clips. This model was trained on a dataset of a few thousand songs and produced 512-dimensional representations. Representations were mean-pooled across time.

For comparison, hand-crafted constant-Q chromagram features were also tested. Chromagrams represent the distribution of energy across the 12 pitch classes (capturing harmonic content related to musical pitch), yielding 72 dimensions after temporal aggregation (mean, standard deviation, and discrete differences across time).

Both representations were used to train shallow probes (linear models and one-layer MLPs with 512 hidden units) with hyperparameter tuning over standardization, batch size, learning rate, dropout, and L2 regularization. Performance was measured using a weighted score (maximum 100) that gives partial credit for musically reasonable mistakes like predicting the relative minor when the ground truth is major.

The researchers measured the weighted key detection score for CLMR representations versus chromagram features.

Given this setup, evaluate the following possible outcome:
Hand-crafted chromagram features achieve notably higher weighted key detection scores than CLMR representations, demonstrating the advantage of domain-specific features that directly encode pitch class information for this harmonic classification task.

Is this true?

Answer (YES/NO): YES